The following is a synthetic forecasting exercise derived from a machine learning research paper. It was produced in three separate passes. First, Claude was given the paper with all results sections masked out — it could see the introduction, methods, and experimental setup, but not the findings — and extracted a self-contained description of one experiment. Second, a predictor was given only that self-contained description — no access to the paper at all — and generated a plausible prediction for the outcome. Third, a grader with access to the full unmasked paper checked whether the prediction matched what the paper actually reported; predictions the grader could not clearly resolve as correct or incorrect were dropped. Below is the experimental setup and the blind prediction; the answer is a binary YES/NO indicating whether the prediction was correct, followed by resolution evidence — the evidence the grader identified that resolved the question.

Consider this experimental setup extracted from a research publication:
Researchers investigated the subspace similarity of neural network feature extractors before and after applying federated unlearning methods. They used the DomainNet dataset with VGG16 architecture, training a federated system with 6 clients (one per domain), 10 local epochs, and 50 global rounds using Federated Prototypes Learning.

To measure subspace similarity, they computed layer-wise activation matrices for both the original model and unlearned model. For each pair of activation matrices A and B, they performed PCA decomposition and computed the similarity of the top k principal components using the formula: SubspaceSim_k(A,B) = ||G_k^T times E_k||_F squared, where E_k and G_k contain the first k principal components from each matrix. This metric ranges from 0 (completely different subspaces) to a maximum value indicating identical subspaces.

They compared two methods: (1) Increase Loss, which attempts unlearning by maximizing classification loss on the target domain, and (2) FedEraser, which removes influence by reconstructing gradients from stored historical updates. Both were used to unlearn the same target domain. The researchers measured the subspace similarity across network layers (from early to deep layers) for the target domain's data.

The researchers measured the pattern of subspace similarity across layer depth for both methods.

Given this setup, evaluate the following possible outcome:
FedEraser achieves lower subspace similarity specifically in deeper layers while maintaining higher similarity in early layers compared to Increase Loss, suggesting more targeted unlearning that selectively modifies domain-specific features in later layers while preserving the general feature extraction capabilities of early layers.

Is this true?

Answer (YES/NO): NO